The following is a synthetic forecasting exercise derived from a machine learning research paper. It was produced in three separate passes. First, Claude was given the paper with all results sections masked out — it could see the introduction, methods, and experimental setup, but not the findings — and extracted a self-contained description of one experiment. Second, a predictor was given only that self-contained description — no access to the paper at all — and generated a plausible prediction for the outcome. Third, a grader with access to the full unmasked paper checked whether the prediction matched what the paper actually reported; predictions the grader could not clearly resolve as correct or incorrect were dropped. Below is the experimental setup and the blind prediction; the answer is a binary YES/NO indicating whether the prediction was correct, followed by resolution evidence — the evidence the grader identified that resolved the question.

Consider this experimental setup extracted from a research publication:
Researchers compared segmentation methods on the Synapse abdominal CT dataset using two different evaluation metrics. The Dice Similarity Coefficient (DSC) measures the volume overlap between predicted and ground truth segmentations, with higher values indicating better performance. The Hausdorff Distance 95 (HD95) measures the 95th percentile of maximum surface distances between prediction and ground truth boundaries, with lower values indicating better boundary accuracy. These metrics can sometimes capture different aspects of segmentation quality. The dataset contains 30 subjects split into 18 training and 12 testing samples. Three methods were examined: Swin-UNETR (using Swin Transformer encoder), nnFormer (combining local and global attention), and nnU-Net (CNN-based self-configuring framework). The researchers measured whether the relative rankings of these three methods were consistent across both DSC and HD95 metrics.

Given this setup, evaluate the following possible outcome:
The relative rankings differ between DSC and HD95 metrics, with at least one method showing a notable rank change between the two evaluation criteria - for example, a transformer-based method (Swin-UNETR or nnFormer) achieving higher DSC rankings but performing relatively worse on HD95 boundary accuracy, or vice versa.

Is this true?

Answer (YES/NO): YES